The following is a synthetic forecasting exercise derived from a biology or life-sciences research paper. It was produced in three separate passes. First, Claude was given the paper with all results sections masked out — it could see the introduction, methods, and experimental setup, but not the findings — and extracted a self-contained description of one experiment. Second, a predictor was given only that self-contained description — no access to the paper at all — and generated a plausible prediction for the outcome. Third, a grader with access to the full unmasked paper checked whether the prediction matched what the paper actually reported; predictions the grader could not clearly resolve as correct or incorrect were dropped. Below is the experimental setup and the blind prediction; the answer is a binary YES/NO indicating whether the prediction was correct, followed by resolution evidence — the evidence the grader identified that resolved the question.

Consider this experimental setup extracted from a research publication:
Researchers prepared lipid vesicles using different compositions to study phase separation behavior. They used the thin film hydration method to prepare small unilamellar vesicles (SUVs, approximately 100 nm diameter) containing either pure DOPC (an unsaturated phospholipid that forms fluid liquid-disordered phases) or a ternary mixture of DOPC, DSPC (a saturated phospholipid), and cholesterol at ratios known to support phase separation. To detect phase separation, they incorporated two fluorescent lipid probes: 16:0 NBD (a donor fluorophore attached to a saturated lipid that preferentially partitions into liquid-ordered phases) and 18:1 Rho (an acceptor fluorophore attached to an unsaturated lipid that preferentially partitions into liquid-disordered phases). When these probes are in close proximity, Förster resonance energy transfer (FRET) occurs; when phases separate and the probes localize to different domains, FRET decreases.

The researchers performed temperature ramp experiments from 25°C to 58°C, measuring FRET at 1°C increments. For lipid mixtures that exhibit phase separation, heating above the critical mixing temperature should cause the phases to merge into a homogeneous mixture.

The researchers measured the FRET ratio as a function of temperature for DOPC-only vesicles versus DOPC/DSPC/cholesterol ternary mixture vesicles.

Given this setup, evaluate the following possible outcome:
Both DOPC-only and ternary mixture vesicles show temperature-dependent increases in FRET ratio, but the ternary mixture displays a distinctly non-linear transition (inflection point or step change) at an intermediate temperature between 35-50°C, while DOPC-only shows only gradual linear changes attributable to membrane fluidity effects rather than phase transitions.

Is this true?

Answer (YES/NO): NO